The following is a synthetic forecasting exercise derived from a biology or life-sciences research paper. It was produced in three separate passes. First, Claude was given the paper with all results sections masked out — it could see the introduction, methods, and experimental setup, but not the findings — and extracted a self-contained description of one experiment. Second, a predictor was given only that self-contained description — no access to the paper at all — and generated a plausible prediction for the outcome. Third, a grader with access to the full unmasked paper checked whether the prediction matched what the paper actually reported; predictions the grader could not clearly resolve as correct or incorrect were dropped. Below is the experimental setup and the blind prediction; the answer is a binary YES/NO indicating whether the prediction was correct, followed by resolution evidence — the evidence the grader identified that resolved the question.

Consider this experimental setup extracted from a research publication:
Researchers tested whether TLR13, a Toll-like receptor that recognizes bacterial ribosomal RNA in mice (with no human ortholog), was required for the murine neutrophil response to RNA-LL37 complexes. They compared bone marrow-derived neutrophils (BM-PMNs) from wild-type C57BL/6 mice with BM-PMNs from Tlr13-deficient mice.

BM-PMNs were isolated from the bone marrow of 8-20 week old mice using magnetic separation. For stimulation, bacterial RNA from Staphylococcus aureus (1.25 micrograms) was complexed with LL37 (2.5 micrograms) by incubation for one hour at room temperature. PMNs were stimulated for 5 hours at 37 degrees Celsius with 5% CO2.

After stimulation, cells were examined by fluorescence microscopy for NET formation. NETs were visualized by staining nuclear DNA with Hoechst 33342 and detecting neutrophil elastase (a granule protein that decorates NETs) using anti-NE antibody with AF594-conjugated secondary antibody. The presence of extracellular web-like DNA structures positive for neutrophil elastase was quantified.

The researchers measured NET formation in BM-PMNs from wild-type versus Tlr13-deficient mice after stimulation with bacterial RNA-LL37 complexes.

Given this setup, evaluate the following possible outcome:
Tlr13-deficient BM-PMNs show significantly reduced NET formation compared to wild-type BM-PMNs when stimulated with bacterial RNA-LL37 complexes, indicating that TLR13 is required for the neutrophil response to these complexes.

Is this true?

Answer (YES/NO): YES